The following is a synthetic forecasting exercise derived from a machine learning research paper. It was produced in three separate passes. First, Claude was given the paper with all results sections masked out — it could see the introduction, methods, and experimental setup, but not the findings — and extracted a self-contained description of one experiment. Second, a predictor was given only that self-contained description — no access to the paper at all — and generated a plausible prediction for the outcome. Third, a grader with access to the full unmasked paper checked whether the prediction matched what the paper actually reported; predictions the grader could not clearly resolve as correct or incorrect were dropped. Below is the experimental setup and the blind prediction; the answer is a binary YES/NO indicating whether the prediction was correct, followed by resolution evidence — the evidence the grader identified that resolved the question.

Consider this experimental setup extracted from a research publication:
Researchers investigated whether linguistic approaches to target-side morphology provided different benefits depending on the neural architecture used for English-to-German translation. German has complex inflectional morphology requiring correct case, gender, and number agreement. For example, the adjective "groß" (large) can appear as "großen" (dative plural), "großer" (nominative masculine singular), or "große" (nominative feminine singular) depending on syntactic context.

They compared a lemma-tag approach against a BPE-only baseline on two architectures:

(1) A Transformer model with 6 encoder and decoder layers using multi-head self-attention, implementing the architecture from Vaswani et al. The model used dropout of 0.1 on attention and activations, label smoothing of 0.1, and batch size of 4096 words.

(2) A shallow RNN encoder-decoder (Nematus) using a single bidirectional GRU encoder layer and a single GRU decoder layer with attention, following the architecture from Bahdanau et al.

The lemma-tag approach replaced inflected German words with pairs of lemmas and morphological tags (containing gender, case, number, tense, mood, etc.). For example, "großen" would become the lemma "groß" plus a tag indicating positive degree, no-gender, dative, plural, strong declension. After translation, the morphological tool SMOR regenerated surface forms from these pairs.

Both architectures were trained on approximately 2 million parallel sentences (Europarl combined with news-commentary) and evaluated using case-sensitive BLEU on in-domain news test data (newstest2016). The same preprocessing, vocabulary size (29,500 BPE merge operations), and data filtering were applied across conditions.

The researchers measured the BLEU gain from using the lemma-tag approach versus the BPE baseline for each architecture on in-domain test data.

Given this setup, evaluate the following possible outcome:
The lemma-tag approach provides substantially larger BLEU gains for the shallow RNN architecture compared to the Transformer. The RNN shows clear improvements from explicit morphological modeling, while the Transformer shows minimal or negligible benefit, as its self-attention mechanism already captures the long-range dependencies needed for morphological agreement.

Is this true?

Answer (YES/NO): YES